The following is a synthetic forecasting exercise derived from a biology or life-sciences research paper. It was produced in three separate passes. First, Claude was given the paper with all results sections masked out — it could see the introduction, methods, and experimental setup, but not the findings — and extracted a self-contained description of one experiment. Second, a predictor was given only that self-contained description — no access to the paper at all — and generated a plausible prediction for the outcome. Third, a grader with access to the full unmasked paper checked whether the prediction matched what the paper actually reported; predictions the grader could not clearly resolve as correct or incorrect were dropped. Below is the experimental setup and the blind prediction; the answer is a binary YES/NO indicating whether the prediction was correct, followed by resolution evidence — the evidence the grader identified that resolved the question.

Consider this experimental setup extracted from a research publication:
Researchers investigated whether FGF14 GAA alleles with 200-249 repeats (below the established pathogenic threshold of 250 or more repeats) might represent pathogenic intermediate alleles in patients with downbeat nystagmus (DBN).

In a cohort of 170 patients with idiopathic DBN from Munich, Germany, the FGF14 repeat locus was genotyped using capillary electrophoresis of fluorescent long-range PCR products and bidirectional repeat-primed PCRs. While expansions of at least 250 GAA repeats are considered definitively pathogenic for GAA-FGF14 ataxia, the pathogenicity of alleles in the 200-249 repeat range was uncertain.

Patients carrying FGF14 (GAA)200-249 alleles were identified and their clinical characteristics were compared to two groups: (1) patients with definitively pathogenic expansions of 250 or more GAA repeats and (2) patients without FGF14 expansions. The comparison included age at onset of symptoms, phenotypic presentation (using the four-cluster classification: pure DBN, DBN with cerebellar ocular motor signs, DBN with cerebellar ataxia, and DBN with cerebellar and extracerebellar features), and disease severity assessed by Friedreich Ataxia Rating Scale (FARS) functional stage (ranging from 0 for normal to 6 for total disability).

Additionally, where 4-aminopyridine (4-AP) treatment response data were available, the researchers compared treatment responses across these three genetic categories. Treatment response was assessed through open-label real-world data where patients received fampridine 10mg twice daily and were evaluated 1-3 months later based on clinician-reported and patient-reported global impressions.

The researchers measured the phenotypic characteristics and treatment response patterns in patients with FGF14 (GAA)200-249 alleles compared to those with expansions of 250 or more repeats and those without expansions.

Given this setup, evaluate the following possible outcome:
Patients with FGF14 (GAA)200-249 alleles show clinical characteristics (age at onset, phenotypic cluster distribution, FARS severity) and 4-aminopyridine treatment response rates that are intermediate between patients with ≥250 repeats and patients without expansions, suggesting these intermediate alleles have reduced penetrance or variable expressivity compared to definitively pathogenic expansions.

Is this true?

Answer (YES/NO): NO